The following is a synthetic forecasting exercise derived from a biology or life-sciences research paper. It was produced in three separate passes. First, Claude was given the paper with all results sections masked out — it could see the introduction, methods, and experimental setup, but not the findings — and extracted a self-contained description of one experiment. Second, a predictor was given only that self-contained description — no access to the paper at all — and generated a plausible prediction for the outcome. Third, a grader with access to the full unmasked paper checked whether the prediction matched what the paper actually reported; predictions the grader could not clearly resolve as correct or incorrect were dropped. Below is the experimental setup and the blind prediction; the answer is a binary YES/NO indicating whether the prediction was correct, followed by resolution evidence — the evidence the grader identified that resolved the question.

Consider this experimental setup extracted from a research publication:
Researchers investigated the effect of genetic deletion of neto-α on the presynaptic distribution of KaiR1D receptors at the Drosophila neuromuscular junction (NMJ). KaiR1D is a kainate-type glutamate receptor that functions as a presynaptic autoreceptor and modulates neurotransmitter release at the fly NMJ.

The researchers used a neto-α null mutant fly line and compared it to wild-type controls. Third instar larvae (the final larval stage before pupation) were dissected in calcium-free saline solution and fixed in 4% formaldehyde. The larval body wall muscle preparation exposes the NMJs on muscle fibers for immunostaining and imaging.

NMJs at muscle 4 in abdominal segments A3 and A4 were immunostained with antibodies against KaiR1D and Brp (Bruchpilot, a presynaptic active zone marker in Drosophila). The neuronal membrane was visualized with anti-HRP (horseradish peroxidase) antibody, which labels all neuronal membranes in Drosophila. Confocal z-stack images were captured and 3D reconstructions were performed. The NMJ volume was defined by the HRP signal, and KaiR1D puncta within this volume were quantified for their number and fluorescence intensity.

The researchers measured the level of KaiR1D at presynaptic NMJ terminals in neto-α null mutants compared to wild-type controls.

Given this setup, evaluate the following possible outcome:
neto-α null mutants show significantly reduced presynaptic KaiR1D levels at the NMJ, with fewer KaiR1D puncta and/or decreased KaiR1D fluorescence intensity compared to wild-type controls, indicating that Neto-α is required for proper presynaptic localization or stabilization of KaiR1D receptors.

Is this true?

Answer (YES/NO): YES